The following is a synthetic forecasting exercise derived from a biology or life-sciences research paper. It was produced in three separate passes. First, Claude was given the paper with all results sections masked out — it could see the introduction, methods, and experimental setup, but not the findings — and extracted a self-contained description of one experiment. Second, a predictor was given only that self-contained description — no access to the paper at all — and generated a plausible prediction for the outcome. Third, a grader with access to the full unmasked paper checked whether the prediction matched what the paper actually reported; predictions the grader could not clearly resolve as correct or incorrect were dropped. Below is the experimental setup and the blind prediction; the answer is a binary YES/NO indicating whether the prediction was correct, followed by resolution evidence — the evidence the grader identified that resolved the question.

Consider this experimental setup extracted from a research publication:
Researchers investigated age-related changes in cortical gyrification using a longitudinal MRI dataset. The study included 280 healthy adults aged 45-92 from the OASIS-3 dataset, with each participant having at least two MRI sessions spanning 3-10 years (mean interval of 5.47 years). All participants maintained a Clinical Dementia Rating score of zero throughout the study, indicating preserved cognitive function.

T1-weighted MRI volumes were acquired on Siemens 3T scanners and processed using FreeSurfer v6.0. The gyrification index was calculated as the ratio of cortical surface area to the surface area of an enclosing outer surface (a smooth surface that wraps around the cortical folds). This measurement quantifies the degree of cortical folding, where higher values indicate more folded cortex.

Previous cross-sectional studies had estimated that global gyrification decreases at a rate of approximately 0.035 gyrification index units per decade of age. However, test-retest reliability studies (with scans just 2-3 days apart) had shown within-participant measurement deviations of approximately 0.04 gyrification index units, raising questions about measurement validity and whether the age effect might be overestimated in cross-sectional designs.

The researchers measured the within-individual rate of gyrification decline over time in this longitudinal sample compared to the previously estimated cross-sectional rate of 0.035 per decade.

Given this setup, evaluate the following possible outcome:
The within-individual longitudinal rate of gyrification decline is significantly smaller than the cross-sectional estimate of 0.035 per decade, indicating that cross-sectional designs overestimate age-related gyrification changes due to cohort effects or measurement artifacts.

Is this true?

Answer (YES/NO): NO